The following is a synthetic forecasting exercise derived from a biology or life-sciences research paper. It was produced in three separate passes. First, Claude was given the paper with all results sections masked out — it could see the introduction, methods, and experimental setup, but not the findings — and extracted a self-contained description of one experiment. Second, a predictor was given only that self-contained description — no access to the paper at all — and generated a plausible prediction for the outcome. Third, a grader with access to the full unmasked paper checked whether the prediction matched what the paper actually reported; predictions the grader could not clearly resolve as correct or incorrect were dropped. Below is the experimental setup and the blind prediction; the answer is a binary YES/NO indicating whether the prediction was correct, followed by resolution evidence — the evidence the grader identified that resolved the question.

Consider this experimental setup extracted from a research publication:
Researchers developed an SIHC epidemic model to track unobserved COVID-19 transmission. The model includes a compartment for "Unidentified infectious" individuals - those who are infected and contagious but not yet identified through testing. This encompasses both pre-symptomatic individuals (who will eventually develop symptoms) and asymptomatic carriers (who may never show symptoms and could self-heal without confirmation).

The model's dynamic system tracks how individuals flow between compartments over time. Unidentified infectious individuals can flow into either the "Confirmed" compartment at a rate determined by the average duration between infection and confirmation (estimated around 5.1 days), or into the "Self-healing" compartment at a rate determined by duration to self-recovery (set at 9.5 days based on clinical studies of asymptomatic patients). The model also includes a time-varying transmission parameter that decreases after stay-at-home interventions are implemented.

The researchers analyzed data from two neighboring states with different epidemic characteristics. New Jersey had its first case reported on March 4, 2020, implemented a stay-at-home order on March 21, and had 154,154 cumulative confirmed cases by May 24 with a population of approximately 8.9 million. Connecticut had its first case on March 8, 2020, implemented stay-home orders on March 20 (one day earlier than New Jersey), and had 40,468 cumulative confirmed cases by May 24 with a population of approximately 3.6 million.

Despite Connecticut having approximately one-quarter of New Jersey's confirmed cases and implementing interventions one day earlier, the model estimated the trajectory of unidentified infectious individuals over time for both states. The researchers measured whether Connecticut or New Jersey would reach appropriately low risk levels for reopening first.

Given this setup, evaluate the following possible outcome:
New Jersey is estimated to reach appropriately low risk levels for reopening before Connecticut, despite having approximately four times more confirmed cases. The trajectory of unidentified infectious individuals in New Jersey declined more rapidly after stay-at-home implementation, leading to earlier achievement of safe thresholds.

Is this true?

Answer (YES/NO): YES